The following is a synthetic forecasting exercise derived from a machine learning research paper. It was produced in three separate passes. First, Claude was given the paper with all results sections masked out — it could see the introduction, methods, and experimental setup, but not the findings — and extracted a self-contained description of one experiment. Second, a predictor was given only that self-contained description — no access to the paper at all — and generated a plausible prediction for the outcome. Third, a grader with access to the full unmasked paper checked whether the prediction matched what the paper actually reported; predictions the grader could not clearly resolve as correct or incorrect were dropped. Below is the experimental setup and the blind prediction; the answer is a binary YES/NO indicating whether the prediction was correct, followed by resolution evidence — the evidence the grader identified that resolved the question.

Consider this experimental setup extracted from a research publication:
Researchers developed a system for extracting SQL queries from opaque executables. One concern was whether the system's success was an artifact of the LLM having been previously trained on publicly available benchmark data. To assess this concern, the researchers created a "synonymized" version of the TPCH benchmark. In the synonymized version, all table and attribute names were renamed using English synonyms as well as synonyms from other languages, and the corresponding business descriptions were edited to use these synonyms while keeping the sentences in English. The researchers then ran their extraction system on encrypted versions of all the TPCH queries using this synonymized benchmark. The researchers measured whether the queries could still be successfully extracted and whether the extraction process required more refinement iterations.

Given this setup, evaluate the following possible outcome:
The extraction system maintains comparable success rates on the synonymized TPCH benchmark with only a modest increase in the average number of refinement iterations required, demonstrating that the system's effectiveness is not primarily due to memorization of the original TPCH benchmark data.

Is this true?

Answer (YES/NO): YES